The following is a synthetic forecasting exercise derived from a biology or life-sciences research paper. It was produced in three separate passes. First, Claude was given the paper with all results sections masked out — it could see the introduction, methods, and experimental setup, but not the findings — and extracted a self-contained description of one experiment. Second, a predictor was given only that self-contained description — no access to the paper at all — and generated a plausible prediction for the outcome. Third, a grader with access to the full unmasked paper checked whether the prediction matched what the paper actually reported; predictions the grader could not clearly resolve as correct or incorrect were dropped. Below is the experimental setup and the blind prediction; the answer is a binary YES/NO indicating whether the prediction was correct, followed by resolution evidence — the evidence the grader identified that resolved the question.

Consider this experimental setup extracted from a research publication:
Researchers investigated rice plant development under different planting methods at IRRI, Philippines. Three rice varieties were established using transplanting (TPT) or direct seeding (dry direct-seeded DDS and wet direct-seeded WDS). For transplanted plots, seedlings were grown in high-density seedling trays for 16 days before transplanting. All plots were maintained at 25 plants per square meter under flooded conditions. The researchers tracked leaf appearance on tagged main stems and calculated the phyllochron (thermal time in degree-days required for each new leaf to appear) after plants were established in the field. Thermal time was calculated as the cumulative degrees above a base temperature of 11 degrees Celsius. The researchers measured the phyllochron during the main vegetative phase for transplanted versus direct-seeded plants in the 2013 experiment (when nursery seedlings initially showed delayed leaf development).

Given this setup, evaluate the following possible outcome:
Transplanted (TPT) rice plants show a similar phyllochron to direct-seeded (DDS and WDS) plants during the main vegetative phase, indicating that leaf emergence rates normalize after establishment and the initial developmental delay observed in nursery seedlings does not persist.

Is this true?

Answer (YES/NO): NO